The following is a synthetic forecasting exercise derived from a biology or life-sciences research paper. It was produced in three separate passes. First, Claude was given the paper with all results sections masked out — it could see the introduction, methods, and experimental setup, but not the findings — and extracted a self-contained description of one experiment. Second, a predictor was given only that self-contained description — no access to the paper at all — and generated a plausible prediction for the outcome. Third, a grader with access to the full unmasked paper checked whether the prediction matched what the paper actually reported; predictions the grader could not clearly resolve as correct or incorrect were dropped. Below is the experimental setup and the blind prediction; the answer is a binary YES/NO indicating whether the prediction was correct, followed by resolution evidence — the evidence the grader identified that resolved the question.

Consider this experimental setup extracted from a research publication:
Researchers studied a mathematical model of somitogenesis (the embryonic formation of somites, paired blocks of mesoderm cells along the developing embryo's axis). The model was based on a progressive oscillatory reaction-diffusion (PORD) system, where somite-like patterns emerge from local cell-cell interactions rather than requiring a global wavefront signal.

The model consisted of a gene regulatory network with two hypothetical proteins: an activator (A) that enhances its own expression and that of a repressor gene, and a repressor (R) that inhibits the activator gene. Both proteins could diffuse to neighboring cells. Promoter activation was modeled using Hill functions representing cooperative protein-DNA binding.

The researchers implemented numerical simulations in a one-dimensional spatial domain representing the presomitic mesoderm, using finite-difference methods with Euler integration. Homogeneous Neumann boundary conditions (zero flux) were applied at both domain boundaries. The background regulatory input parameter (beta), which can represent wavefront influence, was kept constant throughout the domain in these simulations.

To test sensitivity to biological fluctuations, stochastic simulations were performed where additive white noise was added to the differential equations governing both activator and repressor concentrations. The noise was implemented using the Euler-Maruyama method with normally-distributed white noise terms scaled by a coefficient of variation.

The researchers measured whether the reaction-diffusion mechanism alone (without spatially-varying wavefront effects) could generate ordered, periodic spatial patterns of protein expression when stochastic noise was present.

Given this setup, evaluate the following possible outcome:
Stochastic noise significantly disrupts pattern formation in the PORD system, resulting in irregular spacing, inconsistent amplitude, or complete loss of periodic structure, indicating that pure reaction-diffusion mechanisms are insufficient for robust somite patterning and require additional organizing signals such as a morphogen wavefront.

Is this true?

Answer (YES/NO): YES